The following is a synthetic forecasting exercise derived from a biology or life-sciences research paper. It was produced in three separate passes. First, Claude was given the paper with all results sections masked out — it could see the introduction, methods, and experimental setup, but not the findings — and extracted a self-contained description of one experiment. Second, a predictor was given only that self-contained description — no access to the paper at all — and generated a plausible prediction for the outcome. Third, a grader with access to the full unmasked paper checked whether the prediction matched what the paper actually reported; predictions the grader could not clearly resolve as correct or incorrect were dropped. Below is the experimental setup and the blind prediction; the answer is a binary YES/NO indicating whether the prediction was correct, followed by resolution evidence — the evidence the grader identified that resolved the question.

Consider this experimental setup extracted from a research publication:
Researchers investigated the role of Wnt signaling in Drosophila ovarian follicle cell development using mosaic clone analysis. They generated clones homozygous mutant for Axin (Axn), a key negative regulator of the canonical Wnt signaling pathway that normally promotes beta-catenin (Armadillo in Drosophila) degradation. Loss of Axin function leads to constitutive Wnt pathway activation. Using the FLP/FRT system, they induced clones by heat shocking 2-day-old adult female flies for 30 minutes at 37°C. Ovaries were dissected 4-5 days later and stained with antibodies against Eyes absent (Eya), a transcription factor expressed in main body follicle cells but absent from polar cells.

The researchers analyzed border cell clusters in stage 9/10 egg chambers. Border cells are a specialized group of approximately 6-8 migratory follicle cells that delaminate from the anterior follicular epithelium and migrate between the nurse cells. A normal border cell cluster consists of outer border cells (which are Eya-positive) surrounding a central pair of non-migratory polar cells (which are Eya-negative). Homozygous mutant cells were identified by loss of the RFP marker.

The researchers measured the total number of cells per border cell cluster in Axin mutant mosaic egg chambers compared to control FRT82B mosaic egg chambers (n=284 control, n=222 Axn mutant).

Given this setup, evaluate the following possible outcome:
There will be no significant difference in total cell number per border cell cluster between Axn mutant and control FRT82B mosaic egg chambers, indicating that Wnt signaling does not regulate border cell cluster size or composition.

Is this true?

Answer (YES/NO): NO